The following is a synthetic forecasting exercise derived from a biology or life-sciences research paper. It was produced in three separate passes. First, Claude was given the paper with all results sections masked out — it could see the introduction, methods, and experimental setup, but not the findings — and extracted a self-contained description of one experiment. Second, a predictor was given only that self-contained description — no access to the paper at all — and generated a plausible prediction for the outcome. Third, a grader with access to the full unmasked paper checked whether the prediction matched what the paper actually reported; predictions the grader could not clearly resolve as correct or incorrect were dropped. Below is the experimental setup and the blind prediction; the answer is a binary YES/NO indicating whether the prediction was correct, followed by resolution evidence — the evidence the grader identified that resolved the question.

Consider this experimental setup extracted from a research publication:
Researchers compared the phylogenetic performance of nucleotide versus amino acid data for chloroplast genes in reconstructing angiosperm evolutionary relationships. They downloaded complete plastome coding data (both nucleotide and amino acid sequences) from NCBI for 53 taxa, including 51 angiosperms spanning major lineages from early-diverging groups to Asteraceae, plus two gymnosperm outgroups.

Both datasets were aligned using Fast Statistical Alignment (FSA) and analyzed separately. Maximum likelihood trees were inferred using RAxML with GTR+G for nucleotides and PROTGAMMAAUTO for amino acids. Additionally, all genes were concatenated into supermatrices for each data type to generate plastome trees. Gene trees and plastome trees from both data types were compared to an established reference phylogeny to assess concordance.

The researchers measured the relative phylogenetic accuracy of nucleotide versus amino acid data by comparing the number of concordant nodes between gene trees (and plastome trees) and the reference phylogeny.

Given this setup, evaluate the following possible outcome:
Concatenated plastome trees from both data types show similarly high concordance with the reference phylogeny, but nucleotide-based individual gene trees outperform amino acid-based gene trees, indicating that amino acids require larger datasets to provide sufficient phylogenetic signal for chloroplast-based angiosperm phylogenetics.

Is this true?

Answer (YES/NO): NO